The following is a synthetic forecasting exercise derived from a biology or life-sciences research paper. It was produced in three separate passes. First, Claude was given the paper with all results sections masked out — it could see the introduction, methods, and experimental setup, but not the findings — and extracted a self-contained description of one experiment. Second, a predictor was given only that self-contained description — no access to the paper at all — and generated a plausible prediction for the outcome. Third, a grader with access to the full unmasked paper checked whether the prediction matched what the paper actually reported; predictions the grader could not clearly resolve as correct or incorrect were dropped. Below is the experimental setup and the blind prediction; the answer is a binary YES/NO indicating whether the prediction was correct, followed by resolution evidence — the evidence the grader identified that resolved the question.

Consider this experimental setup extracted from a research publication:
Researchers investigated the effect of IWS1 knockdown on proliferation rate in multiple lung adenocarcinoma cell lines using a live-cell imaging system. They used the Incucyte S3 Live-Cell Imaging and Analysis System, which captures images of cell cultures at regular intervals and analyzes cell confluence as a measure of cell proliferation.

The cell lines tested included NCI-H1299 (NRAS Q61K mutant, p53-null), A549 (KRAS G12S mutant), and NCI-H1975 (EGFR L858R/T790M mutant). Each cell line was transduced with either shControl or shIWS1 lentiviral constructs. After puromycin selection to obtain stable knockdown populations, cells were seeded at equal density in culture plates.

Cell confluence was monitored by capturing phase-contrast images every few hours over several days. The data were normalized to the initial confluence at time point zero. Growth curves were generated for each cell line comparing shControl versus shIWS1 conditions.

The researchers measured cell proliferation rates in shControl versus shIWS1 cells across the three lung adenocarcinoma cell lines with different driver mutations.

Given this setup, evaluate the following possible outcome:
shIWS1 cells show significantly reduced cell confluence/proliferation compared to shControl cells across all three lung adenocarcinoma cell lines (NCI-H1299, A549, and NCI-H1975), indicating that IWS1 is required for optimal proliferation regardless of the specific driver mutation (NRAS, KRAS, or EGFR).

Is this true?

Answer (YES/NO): YES